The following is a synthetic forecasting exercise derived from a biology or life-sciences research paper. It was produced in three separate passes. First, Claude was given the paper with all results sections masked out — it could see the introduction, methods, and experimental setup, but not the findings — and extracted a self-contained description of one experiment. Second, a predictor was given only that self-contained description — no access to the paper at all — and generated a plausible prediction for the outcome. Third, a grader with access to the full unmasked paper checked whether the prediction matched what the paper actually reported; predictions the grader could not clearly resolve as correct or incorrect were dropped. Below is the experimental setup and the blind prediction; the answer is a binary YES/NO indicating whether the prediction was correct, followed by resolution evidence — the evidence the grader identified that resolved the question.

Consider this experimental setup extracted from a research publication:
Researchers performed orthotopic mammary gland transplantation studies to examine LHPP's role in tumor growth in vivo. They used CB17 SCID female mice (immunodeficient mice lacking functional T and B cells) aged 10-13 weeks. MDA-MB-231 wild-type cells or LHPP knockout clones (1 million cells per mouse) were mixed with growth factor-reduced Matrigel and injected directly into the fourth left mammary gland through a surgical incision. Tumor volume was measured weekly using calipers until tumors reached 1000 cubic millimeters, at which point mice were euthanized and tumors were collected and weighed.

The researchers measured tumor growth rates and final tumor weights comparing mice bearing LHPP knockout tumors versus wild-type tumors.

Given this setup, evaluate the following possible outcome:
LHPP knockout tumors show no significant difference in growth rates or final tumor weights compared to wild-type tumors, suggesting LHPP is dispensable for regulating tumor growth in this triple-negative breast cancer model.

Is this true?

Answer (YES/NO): NO